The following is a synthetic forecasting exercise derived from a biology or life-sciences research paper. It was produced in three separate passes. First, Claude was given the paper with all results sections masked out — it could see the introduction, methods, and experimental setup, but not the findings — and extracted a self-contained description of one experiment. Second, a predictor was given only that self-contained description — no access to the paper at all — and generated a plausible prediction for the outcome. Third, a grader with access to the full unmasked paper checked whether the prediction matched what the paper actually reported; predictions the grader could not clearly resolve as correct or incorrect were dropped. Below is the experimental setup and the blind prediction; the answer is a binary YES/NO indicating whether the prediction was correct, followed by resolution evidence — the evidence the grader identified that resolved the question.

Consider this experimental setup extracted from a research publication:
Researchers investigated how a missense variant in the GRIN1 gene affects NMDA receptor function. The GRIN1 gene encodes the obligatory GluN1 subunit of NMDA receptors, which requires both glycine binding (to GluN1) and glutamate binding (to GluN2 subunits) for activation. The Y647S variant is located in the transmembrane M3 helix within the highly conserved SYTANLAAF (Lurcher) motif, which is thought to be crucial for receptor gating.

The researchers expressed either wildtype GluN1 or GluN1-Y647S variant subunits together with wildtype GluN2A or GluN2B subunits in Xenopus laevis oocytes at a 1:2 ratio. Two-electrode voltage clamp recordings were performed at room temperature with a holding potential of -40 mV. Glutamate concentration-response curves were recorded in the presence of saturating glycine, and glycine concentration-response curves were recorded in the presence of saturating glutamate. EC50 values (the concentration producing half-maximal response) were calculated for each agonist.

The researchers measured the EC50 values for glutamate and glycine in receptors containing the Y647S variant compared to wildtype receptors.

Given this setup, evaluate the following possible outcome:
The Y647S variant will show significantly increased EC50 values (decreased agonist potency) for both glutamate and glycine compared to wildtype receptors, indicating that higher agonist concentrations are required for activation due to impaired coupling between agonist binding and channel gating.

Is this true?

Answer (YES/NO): NO